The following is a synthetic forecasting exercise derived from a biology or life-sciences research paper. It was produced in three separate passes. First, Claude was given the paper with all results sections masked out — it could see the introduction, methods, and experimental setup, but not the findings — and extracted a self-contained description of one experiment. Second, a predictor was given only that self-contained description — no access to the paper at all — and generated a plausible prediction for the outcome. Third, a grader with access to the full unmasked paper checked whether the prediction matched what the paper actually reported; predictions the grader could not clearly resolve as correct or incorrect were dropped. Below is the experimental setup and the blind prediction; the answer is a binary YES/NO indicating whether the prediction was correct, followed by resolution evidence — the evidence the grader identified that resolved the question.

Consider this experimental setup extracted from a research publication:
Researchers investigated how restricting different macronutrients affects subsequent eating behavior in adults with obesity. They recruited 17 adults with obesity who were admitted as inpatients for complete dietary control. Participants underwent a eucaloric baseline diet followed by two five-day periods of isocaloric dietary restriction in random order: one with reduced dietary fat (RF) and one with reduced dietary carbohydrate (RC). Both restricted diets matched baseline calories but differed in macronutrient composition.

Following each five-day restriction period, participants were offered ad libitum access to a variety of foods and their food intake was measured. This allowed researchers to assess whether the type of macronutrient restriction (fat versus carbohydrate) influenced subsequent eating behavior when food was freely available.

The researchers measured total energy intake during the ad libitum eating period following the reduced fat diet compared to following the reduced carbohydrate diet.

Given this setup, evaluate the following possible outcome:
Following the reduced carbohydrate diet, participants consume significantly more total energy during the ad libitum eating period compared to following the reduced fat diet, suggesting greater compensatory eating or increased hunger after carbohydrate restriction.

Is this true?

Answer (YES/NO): NO